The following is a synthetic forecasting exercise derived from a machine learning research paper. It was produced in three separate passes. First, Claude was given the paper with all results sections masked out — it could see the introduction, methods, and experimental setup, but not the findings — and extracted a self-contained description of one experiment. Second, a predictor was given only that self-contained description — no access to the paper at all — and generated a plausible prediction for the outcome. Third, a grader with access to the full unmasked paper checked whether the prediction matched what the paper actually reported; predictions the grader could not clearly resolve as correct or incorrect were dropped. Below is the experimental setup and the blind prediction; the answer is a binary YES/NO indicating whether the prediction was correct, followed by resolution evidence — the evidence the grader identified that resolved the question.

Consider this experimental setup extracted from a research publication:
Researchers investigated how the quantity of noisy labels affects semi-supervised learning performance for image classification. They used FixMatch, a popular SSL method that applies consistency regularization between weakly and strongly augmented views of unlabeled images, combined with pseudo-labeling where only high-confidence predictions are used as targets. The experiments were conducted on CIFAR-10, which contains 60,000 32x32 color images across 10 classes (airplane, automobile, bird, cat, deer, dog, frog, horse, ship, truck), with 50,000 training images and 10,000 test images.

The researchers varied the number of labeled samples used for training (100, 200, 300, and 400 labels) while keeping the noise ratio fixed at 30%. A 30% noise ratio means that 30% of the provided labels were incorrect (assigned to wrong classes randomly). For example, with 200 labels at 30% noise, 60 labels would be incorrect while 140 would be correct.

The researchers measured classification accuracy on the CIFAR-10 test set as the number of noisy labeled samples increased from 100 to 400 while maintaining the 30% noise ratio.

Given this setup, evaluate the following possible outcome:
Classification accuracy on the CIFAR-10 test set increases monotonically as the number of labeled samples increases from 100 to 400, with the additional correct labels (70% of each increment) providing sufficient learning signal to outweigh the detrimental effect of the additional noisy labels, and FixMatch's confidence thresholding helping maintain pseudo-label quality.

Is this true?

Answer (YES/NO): NO